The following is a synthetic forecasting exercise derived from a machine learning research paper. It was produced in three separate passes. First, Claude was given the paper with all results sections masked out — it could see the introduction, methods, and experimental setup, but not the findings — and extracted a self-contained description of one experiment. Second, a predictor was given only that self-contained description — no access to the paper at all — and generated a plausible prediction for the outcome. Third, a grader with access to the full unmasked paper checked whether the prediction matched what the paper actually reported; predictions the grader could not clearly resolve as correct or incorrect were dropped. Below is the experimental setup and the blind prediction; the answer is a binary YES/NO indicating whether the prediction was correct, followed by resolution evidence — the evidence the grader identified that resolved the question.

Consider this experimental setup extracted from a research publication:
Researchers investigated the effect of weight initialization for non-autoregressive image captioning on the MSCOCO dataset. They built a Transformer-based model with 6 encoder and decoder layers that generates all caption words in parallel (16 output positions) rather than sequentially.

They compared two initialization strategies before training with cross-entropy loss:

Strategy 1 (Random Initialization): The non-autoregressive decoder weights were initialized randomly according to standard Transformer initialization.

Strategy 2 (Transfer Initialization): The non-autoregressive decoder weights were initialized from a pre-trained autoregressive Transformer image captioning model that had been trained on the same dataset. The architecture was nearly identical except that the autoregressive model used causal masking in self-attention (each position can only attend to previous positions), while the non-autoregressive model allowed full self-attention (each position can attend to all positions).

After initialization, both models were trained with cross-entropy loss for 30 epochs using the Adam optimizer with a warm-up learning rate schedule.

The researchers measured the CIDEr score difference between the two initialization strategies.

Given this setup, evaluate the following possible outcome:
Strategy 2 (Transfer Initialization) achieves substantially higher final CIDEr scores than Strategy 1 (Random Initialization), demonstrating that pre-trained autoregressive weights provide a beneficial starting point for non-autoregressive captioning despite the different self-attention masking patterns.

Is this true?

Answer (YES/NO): YES